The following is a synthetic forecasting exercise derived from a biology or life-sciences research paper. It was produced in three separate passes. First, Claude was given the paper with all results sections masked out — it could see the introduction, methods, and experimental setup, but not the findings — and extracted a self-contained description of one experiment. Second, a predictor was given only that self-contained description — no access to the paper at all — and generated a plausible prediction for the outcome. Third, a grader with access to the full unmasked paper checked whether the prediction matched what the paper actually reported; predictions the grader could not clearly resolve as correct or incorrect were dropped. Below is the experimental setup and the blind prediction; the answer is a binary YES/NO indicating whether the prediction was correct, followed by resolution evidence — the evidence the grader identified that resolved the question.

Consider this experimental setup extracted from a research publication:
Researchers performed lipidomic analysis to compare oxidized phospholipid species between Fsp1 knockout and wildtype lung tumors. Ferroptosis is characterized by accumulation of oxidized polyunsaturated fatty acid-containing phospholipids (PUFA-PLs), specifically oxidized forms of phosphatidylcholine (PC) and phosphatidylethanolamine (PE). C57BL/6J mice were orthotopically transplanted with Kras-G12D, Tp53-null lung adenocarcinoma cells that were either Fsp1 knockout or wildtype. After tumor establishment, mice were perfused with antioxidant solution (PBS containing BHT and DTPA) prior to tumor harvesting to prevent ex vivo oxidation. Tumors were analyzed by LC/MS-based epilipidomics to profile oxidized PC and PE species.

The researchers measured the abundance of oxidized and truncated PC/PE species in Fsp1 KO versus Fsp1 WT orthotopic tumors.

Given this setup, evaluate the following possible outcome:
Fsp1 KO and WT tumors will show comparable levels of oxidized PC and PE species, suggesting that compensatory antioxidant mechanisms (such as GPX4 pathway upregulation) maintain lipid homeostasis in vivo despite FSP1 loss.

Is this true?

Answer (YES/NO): NO